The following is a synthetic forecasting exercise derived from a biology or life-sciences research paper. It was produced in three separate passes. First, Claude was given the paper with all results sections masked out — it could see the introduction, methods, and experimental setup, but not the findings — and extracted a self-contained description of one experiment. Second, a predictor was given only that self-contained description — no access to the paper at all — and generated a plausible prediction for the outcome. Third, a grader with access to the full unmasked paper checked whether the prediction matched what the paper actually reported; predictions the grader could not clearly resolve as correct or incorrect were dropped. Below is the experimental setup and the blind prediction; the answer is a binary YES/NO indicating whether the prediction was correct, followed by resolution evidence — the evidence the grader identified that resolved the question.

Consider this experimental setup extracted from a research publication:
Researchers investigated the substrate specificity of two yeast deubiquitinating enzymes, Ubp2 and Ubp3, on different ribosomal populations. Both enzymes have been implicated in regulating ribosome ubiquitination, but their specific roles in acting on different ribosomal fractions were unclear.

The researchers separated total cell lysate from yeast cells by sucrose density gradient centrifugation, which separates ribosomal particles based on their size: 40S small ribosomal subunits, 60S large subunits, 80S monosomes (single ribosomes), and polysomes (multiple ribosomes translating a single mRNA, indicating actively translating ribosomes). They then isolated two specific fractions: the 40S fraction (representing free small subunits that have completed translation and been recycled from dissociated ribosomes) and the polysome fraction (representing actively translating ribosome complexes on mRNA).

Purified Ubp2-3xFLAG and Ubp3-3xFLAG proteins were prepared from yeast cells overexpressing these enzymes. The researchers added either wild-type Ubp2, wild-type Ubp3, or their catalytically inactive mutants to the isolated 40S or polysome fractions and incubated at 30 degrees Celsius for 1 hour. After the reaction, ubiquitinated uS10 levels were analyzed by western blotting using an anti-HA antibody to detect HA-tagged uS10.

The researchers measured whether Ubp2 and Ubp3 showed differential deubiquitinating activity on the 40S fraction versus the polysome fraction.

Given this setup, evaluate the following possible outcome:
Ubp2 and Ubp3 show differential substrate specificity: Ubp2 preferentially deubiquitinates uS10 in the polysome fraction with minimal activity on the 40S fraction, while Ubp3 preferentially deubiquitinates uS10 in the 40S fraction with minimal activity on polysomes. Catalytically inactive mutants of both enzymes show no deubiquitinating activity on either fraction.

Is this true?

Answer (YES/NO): NO